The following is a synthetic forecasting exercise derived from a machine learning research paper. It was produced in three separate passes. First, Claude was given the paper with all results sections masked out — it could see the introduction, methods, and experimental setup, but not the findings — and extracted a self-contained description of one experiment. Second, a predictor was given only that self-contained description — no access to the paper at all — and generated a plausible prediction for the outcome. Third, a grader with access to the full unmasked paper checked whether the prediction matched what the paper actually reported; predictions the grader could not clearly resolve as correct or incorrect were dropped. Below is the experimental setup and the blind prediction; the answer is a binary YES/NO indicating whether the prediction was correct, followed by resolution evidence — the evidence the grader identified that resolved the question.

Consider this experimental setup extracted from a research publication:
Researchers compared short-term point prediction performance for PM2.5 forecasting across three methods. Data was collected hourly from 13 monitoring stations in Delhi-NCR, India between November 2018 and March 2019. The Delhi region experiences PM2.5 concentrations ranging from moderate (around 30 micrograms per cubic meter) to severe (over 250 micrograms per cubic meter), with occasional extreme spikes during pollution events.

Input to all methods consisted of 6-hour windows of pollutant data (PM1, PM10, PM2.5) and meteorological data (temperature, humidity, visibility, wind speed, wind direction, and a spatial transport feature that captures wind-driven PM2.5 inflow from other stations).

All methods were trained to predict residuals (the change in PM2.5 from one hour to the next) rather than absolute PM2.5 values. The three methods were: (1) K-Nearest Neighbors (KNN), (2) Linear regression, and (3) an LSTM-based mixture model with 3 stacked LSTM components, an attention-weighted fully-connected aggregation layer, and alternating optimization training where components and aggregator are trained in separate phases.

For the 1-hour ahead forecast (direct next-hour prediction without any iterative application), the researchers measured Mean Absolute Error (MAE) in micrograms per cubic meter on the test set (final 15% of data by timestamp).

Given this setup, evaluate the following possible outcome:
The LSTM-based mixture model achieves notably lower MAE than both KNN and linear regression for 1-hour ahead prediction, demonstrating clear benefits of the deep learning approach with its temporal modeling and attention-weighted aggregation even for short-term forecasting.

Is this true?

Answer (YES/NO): NO